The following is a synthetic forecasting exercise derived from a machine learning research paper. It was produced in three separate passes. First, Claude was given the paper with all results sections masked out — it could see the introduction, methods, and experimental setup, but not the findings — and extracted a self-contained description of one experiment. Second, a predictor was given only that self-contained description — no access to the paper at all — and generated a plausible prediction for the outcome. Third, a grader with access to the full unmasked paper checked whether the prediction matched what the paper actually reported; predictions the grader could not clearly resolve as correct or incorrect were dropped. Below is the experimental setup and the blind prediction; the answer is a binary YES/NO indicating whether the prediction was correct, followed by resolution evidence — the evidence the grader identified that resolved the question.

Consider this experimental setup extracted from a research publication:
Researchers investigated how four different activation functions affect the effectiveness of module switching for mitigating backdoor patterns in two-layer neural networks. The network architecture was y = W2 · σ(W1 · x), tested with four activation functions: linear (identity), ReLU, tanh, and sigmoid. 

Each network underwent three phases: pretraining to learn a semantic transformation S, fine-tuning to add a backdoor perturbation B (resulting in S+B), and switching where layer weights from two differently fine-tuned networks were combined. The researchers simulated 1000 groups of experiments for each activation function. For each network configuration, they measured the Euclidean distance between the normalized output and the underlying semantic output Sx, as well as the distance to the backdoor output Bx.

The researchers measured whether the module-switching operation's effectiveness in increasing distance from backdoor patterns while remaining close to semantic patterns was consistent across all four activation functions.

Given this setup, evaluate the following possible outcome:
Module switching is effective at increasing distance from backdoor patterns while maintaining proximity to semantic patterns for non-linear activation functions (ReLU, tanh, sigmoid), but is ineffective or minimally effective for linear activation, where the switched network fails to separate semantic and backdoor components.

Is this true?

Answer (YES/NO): NO